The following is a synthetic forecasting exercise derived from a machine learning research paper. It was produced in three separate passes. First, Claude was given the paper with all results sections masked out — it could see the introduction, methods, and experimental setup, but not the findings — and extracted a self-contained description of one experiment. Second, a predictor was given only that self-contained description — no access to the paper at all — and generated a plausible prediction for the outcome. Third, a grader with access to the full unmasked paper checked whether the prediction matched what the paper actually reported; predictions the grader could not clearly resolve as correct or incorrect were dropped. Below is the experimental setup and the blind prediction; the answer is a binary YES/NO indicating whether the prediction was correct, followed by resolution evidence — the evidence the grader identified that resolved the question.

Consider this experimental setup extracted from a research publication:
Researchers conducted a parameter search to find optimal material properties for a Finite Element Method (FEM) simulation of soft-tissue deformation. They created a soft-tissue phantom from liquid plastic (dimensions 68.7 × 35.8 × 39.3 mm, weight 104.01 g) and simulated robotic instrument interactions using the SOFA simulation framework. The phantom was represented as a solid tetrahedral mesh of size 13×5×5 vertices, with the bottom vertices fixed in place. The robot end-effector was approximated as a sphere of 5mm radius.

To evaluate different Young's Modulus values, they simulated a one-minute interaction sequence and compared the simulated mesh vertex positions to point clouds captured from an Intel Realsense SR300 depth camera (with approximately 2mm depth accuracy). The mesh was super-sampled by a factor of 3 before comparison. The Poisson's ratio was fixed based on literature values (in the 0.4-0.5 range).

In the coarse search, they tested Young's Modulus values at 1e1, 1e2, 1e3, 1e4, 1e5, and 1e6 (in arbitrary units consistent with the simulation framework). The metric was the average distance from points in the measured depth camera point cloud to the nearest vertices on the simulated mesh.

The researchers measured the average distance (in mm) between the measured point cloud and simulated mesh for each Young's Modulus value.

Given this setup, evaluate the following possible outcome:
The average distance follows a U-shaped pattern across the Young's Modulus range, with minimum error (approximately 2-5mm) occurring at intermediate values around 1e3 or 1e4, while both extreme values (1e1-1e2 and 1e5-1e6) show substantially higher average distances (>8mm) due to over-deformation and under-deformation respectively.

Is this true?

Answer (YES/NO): NO